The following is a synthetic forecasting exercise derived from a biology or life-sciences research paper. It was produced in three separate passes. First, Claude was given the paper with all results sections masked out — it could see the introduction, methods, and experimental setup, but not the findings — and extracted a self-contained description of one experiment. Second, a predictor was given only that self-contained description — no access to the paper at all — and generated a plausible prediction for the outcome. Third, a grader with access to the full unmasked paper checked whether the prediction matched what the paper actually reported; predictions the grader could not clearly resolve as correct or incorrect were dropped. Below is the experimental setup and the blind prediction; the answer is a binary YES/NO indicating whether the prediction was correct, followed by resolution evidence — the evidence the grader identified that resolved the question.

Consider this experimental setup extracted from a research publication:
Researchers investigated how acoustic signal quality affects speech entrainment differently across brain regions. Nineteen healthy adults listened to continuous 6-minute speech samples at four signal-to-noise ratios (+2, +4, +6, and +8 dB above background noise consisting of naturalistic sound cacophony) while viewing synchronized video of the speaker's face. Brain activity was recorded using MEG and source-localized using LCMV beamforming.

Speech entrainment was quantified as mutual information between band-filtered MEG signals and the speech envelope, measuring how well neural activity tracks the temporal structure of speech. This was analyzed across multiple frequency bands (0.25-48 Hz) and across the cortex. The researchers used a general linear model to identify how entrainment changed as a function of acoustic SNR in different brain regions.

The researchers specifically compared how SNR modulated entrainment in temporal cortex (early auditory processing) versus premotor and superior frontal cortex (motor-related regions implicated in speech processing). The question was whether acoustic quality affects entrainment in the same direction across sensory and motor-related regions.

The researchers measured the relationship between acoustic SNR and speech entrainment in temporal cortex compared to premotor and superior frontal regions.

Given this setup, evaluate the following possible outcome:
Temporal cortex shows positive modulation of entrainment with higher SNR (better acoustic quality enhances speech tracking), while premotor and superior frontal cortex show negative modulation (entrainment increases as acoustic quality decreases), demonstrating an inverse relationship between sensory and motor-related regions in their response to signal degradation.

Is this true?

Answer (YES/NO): YES